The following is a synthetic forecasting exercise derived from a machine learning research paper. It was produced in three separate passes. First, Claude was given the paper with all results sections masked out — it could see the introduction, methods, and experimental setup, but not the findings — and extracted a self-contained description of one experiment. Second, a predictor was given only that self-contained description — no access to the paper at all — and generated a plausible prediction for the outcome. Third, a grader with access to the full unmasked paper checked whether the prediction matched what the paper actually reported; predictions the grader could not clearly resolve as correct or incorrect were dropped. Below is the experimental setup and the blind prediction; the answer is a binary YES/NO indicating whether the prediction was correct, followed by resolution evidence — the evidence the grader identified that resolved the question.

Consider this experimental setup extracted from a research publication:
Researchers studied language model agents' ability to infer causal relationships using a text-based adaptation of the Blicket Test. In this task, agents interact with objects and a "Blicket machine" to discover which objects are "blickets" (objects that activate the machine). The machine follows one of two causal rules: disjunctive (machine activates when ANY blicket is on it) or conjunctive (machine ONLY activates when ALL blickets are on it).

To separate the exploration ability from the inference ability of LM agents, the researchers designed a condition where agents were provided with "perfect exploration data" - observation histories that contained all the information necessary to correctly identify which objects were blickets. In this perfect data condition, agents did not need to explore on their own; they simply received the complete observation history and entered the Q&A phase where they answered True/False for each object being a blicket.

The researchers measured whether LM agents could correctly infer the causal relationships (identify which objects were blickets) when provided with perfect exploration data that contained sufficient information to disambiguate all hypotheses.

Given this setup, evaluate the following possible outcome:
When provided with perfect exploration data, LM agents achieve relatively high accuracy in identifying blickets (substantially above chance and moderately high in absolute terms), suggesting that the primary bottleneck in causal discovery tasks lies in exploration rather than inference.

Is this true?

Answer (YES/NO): NO